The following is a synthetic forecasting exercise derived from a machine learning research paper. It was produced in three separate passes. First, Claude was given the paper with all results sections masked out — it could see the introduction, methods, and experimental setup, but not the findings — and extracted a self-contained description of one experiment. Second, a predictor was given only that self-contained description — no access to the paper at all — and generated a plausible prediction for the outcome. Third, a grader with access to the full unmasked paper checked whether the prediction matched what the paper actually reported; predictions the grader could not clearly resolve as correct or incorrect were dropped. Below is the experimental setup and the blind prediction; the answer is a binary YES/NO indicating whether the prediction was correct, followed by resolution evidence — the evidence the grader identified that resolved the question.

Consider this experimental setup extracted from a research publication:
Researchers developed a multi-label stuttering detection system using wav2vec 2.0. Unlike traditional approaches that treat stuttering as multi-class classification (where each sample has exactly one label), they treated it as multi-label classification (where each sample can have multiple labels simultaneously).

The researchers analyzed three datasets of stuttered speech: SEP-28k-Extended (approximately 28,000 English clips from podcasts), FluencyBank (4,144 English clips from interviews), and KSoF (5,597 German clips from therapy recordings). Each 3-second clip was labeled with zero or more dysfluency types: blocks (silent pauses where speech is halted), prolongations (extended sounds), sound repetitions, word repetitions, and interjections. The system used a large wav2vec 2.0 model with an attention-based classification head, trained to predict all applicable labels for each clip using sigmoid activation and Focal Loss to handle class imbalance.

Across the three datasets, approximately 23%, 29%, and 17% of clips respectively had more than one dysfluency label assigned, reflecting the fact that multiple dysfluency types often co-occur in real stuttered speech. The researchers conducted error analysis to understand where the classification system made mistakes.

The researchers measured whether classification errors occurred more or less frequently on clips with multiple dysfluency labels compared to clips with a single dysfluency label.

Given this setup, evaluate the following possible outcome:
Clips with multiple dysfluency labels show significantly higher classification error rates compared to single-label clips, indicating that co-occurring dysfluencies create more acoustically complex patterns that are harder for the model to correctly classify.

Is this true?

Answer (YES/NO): YES